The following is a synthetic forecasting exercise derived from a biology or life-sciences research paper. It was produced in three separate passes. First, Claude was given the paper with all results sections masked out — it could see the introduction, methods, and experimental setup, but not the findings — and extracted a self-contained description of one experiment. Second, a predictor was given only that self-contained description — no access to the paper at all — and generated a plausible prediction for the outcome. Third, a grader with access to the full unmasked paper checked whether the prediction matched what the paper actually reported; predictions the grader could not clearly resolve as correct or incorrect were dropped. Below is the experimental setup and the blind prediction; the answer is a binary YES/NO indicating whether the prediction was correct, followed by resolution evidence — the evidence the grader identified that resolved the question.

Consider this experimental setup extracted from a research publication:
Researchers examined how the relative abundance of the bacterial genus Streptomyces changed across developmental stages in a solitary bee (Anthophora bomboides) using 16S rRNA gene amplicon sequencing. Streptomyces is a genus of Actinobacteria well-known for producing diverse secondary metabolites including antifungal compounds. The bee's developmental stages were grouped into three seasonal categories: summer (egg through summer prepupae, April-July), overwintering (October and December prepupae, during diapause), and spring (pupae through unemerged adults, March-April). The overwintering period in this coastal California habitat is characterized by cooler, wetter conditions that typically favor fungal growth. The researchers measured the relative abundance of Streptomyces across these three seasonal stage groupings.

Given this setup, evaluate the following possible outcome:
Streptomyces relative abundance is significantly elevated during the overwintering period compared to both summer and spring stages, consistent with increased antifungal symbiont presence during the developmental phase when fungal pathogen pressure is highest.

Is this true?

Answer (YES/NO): YES